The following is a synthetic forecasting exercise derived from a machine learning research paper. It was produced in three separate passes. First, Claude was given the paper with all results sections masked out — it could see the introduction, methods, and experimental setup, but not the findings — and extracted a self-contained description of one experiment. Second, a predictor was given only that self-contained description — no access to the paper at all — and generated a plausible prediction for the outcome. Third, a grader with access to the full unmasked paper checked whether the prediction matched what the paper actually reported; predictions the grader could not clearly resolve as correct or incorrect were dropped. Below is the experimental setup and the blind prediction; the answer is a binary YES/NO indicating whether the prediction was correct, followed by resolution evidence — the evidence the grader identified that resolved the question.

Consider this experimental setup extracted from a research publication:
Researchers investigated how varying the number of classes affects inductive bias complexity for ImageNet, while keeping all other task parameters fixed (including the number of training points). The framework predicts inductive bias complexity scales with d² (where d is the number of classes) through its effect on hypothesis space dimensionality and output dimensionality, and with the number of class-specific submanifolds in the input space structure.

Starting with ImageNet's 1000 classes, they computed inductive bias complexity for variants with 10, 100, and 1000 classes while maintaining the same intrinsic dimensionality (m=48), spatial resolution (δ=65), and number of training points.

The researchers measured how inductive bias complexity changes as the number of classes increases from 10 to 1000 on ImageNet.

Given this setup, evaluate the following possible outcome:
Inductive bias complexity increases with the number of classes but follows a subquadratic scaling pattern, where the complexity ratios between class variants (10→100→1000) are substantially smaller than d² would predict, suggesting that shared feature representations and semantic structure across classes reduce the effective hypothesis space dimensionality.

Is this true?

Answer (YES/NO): NO